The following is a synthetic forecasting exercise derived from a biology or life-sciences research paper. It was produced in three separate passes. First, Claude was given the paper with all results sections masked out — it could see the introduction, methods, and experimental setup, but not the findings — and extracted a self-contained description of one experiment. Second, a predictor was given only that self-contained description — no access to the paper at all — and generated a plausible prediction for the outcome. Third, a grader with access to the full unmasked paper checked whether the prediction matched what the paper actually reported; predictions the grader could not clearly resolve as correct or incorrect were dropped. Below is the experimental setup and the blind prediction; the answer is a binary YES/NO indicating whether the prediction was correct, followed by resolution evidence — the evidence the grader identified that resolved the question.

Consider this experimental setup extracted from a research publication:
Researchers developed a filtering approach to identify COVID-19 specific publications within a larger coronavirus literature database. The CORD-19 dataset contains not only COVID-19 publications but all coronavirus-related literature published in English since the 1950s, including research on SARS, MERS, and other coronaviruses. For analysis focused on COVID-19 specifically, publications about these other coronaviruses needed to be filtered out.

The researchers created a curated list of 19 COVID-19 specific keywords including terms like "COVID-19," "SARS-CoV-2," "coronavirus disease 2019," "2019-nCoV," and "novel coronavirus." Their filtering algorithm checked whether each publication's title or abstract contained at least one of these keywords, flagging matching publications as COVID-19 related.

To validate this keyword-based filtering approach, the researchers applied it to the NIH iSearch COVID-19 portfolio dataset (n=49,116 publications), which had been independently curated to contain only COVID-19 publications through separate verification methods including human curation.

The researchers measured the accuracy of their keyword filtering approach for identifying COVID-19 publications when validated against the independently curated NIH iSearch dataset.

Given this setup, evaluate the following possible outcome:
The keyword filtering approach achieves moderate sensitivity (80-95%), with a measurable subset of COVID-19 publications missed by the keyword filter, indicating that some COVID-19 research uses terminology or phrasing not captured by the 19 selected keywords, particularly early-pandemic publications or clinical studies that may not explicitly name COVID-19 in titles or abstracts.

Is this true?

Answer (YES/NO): NO